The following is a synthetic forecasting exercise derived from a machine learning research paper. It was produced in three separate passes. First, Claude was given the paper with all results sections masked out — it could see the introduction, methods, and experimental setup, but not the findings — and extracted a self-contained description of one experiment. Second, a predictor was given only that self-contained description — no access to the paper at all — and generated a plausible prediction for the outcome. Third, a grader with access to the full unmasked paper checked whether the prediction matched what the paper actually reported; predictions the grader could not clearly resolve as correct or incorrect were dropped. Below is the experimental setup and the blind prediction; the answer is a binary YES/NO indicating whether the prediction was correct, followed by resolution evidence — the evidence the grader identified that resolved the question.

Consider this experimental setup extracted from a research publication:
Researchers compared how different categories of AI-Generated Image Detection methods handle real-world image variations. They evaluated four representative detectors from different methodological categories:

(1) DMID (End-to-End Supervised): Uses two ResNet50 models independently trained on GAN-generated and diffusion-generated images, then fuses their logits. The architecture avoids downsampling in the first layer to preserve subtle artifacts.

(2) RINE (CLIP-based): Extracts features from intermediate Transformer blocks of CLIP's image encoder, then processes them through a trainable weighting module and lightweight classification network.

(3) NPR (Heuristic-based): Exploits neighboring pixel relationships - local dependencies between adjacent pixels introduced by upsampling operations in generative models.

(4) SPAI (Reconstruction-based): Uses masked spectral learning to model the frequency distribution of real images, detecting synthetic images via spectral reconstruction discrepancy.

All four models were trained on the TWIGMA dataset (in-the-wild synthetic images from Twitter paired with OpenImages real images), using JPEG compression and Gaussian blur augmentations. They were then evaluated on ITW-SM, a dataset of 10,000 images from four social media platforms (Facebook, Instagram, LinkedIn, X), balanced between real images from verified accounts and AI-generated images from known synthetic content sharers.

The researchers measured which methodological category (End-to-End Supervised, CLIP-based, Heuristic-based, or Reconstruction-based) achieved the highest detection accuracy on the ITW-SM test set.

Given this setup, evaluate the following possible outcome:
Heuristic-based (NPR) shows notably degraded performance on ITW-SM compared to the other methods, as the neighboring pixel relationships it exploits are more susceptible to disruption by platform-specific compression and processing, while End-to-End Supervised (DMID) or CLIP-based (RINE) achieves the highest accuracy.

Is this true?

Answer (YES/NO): YES